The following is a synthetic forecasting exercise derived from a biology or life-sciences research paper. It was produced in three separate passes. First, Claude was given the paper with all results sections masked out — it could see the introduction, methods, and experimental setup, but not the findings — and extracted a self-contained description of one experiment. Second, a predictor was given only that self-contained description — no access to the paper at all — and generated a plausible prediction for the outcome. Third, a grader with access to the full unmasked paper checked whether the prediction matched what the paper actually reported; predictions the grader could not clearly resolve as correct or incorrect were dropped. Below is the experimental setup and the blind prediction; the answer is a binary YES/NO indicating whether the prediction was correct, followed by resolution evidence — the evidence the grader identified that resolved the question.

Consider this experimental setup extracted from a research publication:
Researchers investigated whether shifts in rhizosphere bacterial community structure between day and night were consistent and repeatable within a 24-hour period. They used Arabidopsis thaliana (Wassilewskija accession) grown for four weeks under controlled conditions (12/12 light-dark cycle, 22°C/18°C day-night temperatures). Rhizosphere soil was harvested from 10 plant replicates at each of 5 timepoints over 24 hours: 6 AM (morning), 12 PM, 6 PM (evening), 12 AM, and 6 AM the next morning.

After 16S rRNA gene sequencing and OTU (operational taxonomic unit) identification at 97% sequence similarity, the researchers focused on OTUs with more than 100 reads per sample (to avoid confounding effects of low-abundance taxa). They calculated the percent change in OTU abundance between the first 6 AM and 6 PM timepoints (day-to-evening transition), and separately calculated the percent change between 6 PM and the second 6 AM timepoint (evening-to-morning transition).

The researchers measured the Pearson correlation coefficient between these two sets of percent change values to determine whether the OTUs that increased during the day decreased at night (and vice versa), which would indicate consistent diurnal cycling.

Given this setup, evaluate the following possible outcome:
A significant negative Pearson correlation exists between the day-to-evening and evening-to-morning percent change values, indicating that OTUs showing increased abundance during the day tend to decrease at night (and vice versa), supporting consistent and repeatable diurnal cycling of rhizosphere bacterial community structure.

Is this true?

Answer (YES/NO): NO